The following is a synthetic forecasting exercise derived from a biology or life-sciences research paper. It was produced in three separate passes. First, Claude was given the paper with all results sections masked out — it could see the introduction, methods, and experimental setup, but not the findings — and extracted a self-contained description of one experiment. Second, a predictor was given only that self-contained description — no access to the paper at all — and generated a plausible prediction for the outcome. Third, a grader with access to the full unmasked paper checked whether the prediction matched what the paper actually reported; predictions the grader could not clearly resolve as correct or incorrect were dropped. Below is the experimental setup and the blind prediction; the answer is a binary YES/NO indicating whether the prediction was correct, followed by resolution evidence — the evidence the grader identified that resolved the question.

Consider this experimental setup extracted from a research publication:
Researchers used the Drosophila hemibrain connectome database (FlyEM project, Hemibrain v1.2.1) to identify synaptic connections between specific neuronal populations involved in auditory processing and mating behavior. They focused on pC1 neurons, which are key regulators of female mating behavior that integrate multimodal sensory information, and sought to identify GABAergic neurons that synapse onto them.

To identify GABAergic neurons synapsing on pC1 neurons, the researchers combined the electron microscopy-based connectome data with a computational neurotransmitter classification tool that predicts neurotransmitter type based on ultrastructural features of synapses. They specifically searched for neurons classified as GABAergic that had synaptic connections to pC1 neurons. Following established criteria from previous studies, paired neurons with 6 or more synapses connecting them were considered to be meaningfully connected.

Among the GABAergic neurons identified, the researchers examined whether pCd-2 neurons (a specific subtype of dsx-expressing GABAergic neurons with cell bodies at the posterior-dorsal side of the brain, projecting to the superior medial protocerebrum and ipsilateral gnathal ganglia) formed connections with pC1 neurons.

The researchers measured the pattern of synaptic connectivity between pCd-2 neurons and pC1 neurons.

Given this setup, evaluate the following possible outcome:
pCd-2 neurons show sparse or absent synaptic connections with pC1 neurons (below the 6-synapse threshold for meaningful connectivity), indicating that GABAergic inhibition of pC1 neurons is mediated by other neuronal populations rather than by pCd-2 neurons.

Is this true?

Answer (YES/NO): NO